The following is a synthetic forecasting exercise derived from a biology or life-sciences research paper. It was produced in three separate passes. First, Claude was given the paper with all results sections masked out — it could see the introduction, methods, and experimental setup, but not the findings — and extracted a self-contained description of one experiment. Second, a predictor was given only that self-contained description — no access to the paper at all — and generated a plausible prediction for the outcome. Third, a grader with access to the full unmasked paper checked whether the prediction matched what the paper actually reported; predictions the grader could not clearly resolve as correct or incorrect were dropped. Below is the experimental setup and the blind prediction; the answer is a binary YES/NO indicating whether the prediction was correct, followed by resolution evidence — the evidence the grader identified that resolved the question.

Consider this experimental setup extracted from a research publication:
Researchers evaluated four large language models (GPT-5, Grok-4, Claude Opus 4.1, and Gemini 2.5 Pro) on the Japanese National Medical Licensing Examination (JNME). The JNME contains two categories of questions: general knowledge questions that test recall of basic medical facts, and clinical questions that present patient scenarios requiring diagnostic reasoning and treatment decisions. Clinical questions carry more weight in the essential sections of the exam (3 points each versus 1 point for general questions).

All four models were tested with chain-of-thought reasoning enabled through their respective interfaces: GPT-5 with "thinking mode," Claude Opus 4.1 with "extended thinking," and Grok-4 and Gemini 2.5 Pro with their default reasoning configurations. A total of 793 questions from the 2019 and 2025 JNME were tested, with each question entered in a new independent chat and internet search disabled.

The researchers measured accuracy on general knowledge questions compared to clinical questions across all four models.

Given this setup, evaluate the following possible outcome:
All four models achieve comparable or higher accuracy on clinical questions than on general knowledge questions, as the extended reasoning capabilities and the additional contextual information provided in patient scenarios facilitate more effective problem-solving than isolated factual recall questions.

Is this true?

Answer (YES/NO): NO